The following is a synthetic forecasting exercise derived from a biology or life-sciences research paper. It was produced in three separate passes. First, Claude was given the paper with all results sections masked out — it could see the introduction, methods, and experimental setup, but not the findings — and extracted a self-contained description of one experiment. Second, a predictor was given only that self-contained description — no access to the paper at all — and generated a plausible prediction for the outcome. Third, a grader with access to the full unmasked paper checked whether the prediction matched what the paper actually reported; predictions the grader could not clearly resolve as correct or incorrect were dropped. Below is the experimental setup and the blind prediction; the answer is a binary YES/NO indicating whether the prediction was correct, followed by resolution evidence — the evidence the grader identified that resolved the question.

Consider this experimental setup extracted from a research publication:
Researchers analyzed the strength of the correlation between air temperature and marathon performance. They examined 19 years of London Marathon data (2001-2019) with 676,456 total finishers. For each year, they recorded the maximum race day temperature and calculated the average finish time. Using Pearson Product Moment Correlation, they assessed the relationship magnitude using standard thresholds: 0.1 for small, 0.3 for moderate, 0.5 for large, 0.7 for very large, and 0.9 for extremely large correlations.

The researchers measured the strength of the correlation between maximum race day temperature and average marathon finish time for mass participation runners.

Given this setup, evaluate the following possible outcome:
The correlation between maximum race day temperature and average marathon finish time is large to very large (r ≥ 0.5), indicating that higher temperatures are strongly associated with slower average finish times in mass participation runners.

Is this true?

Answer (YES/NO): YES